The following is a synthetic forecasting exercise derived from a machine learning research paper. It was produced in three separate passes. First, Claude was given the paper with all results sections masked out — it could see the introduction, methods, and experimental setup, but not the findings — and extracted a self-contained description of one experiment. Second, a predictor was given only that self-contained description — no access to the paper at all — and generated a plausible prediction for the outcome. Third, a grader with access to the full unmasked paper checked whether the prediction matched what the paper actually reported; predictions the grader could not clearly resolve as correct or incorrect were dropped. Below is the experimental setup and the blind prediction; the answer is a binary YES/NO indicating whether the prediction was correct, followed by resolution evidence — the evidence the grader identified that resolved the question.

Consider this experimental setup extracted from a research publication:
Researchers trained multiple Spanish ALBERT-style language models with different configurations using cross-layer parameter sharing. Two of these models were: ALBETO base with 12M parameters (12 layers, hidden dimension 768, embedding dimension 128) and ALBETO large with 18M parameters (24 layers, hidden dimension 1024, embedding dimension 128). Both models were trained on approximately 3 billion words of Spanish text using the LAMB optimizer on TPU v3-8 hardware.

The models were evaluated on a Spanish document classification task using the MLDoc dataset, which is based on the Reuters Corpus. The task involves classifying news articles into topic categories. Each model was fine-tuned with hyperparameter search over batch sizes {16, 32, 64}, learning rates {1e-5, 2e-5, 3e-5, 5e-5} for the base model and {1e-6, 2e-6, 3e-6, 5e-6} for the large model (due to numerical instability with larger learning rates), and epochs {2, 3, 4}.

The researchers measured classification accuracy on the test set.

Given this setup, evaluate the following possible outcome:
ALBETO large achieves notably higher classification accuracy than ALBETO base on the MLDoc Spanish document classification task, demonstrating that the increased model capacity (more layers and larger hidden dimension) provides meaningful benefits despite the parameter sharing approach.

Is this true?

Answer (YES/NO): NO